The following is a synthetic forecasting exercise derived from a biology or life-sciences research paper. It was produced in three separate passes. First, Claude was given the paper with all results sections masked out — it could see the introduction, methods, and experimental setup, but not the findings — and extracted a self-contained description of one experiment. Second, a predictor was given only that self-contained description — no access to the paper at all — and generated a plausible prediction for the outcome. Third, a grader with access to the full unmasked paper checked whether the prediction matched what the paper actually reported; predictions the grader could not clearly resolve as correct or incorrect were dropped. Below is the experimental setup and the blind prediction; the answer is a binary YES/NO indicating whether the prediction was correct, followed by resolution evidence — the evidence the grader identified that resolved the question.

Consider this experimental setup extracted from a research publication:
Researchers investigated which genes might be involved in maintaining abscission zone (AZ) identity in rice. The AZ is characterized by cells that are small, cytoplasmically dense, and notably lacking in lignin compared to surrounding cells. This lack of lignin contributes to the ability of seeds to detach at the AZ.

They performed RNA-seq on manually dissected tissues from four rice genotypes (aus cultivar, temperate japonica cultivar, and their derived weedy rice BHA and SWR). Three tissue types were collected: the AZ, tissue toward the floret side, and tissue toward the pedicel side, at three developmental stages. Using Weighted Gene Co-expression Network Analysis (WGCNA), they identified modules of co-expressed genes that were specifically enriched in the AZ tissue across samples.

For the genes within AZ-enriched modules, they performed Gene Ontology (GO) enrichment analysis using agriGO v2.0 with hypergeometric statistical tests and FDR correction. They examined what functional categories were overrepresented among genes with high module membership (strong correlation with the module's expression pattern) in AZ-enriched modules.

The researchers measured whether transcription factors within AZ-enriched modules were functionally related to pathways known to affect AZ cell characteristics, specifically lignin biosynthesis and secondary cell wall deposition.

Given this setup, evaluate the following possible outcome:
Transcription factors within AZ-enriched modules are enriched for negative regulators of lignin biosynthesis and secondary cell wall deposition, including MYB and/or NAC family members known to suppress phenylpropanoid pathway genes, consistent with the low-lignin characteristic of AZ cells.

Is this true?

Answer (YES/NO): YES